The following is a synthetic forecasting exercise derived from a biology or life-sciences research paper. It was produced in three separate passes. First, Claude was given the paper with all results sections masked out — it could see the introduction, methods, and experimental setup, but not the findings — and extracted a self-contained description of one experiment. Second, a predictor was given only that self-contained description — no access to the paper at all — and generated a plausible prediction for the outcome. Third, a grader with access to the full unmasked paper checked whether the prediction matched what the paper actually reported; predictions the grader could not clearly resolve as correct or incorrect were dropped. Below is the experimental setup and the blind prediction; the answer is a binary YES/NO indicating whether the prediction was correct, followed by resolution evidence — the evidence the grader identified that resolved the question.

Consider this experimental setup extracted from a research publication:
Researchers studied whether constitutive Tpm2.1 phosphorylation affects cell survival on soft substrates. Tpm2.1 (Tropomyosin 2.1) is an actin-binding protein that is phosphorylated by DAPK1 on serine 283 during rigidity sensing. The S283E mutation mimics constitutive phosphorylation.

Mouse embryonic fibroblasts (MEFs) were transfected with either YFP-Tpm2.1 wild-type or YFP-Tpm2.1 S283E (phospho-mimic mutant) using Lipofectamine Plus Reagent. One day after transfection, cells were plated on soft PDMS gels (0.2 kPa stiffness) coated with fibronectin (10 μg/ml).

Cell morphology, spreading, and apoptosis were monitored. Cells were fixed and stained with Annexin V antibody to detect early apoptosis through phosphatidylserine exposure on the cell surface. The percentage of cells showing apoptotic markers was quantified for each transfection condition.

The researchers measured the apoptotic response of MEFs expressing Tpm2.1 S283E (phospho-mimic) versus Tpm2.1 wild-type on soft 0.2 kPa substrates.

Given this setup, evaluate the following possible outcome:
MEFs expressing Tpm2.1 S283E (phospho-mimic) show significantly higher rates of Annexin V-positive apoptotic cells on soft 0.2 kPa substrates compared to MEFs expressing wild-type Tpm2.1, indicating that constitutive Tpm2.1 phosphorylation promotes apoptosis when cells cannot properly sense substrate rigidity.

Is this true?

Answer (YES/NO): YES